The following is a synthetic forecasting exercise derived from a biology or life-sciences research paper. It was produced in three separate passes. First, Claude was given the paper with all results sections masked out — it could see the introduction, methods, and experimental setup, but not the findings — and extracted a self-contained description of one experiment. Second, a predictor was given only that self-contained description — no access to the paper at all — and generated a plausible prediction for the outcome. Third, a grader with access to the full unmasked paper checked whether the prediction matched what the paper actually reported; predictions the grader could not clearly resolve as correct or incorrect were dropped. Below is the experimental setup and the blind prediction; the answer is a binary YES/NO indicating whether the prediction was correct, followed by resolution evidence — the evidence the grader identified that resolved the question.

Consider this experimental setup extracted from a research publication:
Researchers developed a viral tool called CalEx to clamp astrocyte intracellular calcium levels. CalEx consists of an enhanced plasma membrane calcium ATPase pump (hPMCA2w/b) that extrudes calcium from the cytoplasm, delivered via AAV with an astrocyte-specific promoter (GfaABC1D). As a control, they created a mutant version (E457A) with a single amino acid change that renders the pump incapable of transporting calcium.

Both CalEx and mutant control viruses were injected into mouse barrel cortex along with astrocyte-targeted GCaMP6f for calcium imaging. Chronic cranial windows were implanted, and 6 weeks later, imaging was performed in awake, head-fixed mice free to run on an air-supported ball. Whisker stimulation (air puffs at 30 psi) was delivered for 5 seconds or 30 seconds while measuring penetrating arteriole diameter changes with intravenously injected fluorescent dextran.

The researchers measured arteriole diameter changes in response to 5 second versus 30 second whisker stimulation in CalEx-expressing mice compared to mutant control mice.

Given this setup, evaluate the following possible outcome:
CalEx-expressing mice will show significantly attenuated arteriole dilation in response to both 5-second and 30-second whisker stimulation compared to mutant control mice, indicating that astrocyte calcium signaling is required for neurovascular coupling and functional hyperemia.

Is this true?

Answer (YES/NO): NO